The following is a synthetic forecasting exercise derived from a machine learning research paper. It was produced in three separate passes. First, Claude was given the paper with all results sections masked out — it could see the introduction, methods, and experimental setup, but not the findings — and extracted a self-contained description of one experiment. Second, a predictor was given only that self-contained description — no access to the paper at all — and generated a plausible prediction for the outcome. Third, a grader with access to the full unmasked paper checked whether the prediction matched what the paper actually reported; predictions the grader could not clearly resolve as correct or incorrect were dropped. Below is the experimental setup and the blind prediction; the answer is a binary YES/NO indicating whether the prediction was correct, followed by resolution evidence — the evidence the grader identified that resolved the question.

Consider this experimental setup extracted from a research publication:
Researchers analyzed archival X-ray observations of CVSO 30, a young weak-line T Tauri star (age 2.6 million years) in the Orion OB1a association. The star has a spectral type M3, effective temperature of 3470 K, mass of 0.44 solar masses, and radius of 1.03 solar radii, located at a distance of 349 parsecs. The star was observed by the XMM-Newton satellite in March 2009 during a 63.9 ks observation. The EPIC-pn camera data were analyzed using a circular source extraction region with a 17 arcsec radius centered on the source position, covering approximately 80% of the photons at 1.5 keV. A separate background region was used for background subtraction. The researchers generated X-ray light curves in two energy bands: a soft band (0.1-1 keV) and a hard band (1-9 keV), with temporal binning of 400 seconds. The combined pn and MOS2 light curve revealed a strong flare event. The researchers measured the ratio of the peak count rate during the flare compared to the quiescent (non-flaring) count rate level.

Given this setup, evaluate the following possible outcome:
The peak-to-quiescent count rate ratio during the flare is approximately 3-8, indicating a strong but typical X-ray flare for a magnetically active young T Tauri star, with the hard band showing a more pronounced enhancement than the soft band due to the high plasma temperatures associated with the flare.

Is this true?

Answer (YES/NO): NO